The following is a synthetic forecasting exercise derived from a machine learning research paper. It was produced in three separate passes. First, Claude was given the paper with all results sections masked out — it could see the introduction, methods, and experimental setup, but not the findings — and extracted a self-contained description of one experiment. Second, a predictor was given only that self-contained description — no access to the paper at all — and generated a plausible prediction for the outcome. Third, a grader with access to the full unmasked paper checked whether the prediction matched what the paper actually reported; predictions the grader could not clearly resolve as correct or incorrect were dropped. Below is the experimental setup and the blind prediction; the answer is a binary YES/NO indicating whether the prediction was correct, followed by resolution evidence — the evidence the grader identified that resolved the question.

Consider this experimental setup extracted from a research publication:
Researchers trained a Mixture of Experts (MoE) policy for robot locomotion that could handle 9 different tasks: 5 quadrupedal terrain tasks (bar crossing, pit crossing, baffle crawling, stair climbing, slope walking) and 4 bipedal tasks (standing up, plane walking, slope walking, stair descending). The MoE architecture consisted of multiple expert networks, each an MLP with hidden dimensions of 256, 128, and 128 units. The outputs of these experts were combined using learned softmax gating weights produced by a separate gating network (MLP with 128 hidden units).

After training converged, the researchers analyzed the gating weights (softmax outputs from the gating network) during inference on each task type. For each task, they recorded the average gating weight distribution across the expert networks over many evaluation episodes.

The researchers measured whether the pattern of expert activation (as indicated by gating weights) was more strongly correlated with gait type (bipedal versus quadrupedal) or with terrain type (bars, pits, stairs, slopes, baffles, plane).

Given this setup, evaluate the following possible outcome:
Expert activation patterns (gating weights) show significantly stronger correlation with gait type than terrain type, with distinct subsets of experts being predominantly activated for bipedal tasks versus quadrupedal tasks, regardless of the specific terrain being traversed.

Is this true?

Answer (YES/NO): YES